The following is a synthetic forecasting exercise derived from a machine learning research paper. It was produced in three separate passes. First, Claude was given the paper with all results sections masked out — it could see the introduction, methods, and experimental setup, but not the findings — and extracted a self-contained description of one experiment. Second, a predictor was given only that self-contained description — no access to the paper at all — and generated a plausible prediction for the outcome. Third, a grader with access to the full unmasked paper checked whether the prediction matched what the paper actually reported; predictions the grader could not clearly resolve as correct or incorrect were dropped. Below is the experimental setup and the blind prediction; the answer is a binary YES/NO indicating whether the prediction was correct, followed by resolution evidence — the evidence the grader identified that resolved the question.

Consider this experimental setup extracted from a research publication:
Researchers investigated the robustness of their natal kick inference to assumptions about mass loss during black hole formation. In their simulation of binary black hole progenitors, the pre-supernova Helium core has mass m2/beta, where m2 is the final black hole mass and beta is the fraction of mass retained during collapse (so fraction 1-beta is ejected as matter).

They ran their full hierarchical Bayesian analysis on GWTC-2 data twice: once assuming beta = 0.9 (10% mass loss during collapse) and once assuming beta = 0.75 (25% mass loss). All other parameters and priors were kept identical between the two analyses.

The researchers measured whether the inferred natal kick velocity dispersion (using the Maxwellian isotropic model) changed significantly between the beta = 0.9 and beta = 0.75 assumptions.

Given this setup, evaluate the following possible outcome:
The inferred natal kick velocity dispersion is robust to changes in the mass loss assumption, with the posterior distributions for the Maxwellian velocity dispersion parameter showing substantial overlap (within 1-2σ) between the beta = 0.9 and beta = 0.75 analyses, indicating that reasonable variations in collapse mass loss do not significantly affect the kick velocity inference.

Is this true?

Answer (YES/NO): YES